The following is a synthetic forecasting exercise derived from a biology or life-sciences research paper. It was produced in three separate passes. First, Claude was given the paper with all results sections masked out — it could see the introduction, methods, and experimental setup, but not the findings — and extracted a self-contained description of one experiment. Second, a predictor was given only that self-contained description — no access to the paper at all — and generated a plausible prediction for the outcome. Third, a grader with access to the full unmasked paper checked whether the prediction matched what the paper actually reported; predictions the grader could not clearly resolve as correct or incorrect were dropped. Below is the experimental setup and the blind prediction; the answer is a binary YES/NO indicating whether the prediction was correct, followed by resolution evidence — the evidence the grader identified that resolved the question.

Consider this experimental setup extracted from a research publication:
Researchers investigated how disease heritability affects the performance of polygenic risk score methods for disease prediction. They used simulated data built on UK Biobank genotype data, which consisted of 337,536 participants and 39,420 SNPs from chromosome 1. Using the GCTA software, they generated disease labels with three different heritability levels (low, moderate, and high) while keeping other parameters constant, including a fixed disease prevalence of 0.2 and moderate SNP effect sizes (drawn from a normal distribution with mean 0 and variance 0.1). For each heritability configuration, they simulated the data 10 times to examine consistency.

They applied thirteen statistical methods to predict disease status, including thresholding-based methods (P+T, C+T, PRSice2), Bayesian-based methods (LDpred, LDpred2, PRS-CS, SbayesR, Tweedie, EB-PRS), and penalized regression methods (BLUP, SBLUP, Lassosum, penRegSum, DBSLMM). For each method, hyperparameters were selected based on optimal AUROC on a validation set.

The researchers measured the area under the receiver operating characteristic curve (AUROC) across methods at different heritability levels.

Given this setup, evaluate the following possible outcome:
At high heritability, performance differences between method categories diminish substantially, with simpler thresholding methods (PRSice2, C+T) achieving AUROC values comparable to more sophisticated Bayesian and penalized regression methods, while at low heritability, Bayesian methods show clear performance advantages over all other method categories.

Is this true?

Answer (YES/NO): NO